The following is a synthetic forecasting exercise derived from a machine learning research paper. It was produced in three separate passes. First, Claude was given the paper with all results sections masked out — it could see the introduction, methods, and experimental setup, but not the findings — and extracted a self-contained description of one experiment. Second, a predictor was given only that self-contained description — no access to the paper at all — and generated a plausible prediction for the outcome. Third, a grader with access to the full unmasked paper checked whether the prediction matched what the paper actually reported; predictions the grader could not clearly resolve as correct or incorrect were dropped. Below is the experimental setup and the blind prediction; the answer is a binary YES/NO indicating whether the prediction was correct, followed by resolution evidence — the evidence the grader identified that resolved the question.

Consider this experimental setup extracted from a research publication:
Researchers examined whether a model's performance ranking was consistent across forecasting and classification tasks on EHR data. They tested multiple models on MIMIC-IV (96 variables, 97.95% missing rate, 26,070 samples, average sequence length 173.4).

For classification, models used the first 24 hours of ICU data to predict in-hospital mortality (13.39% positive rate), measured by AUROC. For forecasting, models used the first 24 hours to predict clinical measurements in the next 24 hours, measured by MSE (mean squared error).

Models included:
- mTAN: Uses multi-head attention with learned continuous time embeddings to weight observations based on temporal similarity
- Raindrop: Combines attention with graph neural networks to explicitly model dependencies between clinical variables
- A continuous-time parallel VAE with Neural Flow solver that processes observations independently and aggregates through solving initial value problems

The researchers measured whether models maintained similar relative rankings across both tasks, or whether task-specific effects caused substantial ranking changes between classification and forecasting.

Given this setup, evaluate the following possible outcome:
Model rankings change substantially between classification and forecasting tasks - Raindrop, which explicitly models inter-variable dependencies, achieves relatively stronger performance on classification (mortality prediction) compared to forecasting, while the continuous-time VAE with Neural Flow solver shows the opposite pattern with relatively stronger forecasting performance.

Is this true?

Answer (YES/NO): NO